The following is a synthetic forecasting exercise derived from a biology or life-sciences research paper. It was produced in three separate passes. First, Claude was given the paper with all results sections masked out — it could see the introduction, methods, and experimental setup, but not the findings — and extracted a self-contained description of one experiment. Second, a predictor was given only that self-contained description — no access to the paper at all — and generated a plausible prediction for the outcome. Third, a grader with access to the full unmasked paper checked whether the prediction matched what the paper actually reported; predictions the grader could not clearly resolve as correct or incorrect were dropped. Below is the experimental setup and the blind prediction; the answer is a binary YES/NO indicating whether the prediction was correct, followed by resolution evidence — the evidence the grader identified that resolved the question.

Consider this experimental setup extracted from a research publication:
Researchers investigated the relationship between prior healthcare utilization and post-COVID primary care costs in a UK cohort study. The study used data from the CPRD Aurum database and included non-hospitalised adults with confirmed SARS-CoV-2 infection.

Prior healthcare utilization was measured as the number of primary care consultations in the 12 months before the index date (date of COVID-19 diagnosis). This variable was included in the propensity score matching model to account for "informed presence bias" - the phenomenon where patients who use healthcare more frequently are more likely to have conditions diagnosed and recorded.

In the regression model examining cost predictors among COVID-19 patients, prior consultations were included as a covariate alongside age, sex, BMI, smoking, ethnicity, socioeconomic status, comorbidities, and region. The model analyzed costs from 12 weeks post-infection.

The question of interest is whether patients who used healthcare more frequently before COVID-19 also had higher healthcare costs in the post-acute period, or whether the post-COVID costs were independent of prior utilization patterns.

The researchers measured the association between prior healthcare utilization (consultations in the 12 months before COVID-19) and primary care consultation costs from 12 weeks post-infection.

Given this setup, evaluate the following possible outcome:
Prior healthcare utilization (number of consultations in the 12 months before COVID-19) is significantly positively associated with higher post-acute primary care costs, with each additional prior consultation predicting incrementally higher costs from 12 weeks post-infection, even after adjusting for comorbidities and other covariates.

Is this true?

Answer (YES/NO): YES